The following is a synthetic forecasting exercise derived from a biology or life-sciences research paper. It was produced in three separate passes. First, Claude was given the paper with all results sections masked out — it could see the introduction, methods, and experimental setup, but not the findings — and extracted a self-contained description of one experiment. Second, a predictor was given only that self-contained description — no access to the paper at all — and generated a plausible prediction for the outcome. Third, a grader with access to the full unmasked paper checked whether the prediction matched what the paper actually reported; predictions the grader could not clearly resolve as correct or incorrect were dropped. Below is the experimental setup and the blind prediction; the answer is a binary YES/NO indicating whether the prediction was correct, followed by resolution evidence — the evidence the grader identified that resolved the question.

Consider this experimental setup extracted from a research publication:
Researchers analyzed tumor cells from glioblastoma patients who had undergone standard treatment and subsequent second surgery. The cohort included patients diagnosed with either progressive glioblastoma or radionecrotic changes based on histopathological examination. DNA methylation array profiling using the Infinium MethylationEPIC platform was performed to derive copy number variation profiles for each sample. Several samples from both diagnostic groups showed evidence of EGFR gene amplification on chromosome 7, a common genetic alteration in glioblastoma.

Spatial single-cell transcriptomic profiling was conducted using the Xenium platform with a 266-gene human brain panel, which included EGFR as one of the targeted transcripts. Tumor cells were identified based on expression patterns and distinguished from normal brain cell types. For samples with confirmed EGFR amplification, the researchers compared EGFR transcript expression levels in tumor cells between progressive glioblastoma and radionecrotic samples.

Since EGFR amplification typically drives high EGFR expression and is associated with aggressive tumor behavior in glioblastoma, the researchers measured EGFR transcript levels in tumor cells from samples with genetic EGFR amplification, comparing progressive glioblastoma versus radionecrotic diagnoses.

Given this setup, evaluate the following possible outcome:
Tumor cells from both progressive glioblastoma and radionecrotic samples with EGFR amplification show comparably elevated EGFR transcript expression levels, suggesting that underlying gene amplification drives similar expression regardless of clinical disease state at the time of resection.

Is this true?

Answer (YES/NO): NO